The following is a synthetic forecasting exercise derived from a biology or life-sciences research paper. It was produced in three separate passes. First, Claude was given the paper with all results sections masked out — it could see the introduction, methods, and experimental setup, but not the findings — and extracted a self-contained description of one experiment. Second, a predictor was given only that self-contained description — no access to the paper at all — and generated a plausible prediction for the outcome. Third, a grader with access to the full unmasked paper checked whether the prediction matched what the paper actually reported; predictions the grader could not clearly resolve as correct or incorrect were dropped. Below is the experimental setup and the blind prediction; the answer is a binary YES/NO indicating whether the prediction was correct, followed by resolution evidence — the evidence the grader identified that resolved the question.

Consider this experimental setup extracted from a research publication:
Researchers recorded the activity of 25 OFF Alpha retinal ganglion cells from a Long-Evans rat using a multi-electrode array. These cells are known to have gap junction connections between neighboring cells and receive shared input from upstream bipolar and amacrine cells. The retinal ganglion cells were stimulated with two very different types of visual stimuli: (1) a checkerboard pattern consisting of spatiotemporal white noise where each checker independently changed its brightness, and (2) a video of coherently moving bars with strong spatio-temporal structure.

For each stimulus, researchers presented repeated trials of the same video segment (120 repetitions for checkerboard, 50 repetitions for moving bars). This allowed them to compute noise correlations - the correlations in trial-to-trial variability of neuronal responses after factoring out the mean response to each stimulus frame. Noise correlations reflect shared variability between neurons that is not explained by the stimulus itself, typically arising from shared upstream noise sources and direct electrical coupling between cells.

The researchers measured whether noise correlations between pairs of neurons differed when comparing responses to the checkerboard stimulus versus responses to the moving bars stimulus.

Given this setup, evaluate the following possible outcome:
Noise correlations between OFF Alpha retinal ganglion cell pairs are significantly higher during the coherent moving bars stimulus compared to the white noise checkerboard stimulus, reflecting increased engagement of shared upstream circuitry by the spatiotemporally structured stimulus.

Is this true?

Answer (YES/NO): NO